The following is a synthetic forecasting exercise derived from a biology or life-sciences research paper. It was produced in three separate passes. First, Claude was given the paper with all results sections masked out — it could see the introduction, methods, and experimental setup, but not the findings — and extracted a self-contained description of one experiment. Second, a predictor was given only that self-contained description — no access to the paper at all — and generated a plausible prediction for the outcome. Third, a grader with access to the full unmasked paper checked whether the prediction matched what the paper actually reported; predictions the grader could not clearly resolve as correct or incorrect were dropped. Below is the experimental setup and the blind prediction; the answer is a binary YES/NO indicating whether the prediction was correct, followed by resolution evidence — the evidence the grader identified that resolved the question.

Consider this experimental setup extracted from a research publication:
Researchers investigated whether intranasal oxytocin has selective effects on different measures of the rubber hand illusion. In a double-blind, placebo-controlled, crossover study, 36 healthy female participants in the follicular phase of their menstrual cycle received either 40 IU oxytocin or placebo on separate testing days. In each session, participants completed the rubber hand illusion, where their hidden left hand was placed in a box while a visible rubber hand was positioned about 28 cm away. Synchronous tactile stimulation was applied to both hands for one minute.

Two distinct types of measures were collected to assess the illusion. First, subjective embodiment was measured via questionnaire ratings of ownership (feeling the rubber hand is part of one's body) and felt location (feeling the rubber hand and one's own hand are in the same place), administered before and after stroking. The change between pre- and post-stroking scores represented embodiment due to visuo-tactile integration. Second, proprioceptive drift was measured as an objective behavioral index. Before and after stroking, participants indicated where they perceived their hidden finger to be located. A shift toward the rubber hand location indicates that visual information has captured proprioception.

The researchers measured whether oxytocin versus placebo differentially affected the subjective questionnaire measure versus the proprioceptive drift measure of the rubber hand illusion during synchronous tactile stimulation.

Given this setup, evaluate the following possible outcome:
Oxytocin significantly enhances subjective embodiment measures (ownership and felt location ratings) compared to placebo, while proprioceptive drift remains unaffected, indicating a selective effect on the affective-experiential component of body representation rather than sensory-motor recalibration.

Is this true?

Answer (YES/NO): YES